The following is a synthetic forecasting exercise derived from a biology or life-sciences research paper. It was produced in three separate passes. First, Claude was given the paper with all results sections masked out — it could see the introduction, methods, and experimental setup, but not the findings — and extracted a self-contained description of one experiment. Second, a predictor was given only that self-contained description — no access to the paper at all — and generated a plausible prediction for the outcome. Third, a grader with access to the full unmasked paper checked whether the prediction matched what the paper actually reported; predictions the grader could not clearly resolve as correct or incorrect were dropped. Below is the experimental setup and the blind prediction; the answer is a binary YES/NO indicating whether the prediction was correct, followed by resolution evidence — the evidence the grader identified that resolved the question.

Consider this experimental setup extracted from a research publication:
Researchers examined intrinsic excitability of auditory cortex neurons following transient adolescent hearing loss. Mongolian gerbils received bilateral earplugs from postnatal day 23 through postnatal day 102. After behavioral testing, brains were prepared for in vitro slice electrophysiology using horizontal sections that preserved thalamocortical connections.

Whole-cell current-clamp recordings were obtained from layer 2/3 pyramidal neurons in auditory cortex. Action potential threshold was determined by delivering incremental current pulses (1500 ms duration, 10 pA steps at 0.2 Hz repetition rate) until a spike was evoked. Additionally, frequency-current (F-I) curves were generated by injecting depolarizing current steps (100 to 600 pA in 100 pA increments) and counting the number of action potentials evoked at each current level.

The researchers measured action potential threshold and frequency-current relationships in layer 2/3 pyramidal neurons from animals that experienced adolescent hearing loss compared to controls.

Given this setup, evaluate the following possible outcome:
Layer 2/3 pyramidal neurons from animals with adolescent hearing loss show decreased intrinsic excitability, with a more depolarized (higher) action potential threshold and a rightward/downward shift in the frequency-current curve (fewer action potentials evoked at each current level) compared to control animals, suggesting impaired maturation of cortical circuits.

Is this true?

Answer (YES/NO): NO